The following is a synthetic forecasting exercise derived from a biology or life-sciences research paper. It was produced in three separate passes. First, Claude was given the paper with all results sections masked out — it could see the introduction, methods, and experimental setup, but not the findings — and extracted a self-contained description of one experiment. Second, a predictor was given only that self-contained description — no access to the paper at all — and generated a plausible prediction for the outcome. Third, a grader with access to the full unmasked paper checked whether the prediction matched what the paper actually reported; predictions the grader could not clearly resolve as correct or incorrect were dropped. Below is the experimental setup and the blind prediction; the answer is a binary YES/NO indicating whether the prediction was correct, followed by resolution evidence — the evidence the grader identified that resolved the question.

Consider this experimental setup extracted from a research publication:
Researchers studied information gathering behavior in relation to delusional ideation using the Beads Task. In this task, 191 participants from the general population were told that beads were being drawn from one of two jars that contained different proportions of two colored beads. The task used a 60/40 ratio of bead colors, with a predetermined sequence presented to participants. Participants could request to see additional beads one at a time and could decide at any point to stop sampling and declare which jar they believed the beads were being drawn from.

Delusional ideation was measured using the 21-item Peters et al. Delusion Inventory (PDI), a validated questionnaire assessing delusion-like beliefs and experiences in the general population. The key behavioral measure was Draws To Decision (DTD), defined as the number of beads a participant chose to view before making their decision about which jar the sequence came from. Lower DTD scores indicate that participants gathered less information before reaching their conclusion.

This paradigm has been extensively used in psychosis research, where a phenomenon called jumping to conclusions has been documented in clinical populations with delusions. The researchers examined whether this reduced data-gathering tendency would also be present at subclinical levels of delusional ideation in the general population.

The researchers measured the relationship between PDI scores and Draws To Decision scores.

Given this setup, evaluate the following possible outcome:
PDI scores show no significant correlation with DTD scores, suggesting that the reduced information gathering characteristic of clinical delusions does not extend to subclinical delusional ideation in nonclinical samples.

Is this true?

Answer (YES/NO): YES